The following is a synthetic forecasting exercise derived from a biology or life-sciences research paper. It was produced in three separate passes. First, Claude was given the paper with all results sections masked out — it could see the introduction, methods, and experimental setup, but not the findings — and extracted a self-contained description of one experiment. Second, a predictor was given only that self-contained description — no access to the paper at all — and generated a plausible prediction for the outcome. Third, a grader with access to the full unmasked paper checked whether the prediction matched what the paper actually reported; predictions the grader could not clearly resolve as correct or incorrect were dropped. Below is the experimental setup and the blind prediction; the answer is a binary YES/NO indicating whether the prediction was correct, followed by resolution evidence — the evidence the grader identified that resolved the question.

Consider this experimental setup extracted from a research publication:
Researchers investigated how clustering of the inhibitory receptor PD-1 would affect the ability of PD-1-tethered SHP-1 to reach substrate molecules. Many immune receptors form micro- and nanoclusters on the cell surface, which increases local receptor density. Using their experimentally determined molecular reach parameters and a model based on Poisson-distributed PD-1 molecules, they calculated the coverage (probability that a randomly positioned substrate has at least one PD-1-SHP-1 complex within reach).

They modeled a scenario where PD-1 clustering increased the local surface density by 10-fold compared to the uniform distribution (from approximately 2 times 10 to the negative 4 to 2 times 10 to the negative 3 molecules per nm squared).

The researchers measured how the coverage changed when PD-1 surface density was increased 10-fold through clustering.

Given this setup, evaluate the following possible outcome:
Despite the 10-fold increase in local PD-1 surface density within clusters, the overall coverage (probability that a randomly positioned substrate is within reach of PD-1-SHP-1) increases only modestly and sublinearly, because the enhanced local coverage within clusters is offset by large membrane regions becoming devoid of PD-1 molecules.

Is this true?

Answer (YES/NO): NO